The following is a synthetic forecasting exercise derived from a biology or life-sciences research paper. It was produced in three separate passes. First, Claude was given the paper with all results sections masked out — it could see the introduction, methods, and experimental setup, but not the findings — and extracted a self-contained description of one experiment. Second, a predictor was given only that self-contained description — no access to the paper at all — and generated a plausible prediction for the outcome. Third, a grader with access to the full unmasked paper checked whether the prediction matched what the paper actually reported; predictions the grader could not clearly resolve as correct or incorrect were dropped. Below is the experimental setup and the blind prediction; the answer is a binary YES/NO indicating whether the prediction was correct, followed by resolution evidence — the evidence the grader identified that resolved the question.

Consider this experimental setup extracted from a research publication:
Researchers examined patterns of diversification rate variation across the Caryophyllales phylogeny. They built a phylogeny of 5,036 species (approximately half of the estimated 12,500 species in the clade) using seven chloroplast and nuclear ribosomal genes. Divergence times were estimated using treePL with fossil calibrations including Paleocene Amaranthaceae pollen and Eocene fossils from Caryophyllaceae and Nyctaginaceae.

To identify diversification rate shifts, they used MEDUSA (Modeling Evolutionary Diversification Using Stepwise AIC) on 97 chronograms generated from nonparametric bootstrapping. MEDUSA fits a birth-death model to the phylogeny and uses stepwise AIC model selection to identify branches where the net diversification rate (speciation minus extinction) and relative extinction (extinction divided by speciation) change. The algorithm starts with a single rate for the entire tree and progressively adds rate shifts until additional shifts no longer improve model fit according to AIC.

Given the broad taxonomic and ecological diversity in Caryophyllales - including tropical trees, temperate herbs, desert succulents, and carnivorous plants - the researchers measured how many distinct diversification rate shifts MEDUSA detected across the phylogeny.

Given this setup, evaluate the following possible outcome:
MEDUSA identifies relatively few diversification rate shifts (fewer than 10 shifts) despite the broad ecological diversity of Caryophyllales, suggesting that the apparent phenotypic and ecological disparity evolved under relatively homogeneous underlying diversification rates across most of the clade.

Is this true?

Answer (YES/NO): NO